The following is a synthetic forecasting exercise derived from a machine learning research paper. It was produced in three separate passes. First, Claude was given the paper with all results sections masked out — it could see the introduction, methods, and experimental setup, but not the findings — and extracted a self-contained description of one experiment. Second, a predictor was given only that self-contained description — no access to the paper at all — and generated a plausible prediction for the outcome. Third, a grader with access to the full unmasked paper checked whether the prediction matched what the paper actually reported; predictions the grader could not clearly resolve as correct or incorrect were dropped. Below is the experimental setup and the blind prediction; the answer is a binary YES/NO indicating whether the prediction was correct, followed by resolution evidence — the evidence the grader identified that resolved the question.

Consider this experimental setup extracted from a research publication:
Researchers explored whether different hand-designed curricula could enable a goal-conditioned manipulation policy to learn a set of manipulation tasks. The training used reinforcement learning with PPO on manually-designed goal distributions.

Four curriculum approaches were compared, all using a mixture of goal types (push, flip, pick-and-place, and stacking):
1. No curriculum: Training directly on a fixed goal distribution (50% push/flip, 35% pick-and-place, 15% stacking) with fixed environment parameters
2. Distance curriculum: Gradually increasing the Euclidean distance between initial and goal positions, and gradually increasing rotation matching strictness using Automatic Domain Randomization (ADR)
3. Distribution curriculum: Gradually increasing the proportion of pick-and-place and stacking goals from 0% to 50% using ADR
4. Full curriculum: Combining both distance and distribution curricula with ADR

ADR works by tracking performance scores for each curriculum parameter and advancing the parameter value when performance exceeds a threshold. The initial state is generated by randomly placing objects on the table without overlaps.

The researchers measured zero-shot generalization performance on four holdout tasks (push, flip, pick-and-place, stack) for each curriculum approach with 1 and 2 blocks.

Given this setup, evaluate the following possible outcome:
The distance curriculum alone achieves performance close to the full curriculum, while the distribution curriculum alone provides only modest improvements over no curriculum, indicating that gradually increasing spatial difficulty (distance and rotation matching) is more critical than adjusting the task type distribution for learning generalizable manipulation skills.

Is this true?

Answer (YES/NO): NO